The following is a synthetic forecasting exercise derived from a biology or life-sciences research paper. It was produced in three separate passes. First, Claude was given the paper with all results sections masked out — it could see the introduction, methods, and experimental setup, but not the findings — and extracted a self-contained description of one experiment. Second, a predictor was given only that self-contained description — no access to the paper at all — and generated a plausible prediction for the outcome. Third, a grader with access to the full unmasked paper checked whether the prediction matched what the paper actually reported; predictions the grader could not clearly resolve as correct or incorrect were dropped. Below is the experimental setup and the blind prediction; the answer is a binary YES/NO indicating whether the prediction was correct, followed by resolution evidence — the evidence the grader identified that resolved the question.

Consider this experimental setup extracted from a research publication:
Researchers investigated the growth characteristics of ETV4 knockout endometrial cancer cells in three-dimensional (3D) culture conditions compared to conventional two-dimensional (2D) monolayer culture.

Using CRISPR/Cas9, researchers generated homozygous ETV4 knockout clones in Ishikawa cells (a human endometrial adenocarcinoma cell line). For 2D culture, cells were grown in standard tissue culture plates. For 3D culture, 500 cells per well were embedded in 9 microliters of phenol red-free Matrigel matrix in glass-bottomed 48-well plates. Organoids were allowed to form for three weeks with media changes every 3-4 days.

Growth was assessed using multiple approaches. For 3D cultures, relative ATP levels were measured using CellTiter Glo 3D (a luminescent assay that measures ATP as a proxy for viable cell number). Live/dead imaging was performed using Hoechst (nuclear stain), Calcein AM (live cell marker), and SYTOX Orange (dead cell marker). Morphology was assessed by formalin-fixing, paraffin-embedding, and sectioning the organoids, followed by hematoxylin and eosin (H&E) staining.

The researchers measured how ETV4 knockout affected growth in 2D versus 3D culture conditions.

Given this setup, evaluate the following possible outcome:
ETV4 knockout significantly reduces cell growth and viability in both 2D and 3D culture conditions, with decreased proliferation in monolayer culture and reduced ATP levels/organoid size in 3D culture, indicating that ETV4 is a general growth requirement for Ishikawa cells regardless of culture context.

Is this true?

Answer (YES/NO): NO